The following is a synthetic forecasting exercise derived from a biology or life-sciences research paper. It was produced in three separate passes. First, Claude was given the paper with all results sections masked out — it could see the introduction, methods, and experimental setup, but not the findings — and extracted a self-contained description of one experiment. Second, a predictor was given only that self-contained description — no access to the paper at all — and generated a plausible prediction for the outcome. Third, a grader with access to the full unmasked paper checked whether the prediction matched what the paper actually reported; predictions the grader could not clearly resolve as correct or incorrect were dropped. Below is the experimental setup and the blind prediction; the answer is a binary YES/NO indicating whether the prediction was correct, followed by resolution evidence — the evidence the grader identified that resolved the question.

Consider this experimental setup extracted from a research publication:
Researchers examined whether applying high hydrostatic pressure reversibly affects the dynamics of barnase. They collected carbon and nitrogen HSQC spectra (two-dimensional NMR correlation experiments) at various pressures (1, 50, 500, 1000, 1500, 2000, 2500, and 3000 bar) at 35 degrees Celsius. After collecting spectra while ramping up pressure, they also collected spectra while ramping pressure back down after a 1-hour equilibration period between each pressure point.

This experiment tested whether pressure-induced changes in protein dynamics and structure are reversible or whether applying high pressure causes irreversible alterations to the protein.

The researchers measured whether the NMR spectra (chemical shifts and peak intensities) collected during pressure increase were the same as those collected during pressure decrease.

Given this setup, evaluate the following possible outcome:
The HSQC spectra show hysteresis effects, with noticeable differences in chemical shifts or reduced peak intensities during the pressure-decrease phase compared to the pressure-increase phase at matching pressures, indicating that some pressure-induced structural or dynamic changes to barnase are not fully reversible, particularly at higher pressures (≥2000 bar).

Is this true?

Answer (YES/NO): NO